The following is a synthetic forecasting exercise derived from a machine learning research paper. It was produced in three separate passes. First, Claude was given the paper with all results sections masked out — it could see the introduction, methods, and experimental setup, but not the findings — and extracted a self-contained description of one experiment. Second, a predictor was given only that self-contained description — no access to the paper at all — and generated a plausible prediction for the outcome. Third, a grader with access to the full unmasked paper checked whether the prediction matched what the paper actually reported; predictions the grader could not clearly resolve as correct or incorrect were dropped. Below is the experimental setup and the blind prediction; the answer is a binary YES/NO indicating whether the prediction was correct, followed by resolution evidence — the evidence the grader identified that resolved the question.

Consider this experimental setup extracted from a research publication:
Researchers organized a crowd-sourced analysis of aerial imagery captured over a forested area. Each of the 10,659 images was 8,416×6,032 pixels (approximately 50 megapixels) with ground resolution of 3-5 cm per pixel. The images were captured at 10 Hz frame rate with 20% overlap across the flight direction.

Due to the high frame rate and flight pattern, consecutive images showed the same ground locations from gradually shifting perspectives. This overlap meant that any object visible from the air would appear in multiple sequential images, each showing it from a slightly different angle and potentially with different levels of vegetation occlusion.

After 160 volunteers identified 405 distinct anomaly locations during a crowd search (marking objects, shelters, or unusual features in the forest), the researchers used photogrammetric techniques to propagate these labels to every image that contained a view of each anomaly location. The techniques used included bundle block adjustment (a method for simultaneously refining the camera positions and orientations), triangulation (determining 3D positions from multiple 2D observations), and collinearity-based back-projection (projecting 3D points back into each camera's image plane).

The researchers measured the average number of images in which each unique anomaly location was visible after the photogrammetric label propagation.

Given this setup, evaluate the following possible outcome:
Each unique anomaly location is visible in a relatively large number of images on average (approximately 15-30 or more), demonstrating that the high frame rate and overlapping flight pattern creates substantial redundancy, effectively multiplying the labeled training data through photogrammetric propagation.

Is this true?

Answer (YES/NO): NO